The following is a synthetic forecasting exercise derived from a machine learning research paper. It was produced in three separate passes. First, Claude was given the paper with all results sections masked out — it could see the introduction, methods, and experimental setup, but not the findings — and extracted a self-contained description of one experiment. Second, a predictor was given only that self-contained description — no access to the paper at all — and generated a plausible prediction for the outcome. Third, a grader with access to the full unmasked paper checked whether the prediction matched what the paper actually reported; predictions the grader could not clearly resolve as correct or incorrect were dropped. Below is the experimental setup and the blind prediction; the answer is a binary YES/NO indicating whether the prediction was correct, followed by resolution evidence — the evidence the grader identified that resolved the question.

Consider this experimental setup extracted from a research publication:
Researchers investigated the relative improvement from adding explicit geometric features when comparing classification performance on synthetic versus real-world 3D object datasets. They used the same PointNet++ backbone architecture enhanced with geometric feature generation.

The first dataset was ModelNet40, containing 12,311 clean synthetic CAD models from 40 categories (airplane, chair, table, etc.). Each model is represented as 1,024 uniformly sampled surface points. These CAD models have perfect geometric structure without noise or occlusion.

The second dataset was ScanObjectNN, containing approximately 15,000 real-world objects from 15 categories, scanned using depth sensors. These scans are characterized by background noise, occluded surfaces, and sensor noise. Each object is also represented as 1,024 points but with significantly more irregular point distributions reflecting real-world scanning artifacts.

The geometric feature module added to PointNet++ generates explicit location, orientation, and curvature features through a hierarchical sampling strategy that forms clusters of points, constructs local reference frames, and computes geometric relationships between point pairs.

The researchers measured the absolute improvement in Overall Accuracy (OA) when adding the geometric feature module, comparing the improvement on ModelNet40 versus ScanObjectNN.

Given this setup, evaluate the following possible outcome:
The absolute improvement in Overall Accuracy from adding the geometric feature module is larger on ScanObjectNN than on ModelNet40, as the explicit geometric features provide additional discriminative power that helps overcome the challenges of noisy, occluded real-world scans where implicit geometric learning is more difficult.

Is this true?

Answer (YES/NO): YES